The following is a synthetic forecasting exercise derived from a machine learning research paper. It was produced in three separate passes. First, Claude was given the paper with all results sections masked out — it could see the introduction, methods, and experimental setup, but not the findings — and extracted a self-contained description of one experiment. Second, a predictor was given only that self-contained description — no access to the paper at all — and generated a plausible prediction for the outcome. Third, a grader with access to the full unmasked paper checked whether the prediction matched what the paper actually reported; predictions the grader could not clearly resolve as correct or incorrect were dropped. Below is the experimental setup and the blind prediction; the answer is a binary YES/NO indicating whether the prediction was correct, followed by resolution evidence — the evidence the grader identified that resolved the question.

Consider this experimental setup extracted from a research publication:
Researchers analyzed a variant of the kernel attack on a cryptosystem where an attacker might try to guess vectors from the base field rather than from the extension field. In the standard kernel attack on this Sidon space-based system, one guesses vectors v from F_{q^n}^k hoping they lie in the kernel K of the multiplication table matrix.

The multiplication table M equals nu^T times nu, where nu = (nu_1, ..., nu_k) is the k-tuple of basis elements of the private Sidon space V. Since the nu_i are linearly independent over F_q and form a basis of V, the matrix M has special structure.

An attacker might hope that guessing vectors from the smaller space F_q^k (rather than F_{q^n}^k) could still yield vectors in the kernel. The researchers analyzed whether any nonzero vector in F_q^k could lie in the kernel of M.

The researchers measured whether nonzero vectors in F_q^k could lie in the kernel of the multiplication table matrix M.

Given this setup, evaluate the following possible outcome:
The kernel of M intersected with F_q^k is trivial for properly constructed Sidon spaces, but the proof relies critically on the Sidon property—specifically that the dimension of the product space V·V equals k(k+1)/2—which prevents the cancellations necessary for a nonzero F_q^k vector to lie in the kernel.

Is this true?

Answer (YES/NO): NO